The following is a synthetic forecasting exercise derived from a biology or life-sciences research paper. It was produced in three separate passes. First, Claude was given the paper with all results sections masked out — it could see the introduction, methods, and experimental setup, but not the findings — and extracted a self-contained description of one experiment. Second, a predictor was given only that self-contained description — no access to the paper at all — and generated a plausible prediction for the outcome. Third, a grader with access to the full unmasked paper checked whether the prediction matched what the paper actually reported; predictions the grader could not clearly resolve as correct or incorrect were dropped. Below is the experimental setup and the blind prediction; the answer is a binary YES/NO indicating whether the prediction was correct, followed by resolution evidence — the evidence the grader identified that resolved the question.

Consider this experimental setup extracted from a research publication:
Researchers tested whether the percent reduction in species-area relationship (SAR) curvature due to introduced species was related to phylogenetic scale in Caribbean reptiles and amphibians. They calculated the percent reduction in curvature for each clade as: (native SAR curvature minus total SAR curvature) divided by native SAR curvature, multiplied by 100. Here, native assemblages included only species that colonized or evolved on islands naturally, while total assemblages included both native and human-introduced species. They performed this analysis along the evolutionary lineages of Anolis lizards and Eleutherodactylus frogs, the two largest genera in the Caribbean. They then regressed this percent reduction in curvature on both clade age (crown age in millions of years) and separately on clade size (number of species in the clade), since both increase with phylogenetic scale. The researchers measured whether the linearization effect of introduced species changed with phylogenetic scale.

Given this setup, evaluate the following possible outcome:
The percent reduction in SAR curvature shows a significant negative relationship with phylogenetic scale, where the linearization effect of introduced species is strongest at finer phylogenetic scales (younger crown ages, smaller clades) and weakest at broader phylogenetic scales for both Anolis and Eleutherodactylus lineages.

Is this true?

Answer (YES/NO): NO